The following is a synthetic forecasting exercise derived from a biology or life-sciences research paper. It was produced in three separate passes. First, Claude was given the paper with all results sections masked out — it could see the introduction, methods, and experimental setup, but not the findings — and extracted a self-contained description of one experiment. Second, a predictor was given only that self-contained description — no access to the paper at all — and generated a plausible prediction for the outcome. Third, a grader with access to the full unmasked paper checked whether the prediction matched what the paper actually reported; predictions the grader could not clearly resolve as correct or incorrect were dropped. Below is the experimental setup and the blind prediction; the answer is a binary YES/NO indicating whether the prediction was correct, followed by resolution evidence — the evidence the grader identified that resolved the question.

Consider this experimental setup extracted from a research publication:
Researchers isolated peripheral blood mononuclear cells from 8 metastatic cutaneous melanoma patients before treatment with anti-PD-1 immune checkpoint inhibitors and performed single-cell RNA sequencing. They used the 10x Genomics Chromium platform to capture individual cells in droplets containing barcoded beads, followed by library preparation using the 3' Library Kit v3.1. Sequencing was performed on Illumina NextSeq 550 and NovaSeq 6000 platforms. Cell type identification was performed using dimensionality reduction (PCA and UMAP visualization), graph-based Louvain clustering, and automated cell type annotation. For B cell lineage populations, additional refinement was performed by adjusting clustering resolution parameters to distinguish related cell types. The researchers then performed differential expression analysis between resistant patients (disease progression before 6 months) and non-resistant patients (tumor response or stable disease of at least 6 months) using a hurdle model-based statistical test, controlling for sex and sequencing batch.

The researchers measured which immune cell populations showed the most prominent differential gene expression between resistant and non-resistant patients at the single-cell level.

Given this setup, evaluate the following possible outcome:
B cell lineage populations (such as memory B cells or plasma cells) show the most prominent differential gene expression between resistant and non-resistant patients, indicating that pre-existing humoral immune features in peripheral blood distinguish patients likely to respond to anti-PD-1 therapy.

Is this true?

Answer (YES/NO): NO